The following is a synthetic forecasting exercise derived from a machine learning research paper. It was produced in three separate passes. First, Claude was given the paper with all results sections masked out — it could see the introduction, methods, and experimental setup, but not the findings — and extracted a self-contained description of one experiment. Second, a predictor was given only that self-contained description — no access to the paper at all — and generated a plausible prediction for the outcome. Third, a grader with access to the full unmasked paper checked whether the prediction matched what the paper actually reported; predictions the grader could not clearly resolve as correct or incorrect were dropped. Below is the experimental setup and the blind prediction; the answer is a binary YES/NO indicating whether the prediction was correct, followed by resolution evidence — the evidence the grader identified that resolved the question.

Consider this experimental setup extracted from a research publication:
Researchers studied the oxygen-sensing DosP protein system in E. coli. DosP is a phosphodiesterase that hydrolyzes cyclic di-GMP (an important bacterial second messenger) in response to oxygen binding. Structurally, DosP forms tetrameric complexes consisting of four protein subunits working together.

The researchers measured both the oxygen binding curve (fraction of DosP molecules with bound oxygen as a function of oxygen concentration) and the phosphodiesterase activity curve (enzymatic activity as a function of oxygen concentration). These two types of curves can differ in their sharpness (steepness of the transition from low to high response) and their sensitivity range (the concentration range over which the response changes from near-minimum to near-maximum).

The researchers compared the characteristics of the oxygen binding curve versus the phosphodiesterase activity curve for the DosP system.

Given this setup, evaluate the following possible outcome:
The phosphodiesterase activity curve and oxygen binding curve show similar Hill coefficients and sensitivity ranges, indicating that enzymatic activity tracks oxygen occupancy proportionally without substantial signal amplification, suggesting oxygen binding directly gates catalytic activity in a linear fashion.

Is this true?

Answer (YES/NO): NO